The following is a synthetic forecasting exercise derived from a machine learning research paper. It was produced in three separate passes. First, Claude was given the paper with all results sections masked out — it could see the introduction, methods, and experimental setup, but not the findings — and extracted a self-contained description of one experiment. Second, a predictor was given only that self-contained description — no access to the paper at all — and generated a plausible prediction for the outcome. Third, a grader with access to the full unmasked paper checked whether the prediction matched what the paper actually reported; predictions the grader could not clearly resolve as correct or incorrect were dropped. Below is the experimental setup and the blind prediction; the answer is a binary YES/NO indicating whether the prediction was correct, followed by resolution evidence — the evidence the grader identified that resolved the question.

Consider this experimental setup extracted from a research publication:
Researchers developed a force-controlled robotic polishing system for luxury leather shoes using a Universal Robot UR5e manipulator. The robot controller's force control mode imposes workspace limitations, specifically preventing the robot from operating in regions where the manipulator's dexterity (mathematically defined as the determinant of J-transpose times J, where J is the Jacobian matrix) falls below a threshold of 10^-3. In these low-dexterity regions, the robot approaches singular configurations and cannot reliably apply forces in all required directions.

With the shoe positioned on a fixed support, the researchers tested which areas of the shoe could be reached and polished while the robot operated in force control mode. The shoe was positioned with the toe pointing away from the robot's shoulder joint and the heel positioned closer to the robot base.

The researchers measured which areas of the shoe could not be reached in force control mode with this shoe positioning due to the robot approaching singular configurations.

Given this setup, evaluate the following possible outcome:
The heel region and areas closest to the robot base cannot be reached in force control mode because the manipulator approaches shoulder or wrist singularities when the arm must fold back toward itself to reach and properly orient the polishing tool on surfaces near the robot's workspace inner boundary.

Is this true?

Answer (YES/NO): NO